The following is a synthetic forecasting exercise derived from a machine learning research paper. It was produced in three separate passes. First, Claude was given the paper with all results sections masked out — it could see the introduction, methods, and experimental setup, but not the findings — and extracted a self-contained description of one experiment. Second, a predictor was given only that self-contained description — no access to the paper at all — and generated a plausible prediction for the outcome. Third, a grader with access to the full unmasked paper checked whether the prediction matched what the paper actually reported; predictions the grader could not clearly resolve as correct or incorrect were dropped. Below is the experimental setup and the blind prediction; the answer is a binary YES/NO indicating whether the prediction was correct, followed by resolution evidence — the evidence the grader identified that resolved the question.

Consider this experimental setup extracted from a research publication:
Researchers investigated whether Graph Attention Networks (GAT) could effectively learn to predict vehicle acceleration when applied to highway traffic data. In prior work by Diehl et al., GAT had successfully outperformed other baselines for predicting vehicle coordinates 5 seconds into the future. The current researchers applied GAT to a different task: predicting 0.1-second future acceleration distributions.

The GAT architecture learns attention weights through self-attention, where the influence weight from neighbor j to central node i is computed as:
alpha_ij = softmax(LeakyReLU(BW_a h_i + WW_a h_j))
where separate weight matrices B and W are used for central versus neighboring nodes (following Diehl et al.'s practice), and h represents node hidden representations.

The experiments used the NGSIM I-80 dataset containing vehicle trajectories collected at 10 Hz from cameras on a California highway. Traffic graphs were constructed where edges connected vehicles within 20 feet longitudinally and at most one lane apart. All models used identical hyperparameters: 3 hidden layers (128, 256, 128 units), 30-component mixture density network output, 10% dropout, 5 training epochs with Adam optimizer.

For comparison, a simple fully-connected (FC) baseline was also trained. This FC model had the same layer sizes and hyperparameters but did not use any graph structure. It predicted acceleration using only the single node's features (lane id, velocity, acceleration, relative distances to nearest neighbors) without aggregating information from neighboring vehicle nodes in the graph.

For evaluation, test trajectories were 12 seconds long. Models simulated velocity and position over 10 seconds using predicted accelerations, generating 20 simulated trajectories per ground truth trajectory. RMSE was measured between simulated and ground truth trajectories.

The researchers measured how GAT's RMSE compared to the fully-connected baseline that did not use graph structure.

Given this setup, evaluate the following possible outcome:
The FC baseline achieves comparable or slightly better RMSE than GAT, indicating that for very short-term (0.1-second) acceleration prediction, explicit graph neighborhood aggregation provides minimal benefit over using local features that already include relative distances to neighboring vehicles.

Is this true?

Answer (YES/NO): NO